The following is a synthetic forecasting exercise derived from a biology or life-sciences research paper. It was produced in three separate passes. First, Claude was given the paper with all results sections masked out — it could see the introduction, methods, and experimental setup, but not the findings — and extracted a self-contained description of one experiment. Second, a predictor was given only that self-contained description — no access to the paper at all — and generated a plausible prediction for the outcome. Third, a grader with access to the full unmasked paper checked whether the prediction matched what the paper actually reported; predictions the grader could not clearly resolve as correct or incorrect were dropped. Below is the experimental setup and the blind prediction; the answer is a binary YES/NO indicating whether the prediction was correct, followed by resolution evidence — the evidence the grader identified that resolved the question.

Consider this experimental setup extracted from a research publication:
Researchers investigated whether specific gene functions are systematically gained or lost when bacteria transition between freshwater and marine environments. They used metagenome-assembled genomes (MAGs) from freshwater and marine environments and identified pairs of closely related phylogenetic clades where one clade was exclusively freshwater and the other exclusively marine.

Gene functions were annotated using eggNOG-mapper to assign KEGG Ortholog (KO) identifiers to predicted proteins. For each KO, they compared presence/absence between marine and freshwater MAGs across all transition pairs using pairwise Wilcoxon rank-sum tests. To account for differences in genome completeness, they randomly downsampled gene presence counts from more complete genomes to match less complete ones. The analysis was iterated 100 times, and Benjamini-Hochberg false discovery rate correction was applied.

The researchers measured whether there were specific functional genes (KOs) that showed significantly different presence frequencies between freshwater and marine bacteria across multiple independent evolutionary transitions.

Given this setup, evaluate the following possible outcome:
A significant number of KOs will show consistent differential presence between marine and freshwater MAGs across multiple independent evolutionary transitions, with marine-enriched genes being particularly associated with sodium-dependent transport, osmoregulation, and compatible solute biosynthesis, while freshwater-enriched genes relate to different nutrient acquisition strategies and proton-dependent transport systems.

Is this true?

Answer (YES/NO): NO